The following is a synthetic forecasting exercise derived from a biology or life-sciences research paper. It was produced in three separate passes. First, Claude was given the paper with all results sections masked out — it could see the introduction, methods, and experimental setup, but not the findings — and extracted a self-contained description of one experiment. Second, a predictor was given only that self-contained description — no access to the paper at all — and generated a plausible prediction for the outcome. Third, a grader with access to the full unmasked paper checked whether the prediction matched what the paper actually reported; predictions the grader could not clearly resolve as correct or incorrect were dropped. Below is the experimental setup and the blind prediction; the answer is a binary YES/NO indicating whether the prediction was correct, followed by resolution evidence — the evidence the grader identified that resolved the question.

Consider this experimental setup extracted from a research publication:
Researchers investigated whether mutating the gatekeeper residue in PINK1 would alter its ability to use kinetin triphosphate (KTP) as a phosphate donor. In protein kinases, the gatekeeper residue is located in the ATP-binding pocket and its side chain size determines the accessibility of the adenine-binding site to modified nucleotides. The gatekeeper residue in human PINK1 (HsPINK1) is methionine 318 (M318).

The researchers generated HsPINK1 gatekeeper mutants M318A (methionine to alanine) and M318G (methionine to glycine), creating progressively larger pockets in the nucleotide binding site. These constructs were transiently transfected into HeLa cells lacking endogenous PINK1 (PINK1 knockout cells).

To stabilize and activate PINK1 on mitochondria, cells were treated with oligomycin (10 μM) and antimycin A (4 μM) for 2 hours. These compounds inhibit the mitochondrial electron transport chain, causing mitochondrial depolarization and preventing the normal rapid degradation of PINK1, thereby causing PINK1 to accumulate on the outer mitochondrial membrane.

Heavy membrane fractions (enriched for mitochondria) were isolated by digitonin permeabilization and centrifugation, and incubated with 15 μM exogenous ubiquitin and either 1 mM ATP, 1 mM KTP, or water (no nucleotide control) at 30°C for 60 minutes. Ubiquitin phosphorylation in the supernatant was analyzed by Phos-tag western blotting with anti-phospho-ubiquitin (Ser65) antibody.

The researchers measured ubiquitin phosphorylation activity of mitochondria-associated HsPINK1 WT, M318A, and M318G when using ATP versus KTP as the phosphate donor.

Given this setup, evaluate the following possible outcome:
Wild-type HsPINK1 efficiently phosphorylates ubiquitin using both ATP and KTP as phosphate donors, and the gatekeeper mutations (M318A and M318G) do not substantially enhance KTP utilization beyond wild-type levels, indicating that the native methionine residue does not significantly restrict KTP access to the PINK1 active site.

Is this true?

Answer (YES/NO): NO